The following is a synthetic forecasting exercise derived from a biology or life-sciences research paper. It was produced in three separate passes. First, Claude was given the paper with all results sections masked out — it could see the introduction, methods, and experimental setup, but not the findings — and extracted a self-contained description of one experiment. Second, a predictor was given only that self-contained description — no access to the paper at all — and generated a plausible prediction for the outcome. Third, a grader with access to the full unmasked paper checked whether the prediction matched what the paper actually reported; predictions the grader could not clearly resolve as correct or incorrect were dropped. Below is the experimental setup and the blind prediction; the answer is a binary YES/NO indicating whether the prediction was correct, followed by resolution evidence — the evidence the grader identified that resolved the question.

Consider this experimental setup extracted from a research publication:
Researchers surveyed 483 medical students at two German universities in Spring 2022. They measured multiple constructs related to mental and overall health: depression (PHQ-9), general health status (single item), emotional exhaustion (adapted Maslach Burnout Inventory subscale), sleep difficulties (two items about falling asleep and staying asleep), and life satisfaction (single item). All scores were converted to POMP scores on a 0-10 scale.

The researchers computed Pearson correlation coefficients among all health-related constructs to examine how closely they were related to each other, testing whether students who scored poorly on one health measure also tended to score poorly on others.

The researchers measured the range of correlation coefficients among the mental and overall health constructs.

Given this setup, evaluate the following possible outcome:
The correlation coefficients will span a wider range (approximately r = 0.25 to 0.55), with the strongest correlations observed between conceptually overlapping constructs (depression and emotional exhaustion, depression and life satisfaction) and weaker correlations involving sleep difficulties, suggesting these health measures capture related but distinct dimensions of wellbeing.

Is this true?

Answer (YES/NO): NO